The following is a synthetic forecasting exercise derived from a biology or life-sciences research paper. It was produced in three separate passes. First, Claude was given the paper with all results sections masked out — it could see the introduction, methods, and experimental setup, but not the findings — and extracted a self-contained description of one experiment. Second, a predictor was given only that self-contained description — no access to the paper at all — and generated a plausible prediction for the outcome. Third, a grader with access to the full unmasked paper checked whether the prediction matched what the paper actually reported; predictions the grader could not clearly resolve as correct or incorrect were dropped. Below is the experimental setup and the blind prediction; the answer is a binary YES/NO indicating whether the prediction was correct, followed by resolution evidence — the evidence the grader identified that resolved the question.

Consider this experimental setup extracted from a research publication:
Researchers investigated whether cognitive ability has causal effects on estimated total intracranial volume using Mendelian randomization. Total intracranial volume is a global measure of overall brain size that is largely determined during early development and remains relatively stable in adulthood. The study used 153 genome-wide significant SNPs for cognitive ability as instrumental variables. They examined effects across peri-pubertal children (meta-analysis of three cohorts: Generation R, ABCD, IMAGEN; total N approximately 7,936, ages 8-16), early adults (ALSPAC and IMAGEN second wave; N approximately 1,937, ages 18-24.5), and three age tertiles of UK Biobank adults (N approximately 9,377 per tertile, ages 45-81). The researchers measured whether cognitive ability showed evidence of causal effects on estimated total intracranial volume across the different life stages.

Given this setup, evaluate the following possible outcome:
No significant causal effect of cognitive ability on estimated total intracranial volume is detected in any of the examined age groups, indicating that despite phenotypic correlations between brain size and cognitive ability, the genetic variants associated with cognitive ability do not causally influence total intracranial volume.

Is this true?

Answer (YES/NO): NO